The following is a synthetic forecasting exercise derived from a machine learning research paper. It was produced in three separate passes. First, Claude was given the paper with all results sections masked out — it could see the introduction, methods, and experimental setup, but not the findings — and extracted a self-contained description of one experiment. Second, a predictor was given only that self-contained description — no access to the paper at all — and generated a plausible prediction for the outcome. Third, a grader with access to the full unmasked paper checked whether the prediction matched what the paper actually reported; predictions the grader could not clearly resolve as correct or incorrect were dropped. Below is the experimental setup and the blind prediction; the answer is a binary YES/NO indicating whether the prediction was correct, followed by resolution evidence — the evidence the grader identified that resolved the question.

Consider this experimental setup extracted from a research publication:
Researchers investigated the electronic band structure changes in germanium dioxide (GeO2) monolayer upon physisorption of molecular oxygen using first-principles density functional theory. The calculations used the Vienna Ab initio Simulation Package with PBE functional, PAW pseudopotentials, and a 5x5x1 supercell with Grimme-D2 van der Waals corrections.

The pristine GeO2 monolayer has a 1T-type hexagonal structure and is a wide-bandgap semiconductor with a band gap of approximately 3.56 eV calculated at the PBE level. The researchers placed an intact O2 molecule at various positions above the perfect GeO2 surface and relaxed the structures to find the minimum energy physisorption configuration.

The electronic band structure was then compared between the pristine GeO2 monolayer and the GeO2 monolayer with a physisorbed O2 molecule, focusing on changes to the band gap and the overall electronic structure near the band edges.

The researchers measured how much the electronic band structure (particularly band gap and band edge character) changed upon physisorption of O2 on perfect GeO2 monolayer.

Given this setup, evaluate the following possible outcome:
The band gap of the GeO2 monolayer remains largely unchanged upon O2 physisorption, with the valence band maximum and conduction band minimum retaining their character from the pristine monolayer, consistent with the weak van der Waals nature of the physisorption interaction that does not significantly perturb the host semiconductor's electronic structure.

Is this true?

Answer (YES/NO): YES